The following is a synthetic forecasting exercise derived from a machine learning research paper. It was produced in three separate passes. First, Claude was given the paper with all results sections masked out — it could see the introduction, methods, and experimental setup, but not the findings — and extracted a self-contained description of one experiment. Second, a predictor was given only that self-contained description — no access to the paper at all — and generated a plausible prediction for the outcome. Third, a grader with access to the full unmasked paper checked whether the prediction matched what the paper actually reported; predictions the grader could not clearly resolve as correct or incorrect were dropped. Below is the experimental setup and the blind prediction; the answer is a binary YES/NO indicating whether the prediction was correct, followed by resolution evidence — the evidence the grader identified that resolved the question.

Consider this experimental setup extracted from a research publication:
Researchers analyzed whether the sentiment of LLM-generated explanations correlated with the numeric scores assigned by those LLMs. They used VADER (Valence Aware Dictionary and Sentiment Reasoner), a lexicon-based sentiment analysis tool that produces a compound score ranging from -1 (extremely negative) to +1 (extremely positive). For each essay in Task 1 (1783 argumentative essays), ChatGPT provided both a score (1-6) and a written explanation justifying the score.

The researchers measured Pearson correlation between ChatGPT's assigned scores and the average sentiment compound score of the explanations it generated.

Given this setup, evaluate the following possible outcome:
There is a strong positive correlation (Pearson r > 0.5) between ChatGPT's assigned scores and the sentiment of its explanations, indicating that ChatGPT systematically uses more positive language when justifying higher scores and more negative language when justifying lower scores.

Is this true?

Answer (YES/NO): NO